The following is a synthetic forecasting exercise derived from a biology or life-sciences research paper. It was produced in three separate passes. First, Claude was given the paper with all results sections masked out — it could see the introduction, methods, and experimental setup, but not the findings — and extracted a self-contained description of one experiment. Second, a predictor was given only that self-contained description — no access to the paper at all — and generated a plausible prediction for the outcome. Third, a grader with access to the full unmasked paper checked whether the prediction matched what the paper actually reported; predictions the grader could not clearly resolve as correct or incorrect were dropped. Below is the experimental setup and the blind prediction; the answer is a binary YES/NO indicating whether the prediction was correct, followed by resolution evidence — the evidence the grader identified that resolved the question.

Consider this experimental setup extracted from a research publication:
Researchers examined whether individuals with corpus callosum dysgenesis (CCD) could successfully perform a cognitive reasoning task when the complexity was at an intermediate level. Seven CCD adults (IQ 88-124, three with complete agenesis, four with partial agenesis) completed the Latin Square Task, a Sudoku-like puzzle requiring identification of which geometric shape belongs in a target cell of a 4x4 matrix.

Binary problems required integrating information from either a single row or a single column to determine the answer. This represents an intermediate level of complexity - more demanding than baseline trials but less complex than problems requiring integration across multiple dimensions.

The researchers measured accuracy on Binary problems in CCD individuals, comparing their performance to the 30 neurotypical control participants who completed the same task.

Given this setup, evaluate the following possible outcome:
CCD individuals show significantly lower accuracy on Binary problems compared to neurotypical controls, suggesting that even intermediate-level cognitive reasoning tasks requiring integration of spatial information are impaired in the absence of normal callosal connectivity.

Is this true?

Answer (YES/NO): YES